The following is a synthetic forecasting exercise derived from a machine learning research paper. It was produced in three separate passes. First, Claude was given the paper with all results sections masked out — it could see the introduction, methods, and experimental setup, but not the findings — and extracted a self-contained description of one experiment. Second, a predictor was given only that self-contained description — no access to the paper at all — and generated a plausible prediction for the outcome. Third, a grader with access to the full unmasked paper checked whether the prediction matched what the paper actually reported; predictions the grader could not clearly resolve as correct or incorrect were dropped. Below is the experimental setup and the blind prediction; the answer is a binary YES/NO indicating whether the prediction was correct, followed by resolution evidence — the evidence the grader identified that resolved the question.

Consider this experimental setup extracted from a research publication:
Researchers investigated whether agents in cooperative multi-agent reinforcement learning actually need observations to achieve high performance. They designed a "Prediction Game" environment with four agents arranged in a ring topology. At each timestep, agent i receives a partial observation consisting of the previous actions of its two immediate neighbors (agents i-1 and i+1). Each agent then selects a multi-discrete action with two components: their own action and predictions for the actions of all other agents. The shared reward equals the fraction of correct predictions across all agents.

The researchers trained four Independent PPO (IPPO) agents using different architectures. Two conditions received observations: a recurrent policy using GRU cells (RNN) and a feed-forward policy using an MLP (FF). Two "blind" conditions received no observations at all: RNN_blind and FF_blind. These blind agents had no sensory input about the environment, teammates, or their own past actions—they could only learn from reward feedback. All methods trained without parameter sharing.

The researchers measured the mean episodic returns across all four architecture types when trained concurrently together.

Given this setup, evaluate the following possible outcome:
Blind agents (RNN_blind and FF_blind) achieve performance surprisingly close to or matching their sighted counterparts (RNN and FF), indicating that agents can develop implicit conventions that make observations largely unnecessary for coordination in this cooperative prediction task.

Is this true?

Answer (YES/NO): YES